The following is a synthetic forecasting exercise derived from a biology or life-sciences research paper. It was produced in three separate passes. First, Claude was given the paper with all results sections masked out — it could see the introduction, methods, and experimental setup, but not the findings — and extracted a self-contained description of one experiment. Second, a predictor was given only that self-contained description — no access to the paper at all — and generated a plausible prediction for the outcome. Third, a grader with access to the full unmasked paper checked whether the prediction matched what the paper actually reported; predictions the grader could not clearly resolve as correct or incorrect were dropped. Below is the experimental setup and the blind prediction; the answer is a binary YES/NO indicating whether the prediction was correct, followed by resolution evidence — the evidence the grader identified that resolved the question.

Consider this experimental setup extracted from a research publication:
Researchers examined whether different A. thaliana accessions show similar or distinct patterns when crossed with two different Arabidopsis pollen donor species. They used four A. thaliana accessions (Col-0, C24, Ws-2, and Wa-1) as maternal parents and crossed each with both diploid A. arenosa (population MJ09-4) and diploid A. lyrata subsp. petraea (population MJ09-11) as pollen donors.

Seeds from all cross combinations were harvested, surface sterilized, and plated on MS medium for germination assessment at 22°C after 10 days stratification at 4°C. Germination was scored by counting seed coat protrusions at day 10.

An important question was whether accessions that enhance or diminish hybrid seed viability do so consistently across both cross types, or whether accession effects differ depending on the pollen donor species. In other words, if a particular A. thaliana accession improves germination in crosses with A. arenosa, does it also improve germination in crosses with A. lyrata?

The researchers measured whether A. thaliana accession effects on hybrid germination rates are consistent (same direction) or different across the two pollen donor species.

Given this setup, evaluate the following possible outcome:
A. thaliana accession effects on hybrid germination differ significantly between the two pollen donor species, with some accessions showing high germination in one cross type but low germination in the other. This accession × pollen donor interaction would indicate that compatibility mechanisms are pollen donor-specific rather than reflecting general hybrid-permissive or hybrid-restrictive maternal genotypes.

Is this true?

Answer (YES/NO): YES